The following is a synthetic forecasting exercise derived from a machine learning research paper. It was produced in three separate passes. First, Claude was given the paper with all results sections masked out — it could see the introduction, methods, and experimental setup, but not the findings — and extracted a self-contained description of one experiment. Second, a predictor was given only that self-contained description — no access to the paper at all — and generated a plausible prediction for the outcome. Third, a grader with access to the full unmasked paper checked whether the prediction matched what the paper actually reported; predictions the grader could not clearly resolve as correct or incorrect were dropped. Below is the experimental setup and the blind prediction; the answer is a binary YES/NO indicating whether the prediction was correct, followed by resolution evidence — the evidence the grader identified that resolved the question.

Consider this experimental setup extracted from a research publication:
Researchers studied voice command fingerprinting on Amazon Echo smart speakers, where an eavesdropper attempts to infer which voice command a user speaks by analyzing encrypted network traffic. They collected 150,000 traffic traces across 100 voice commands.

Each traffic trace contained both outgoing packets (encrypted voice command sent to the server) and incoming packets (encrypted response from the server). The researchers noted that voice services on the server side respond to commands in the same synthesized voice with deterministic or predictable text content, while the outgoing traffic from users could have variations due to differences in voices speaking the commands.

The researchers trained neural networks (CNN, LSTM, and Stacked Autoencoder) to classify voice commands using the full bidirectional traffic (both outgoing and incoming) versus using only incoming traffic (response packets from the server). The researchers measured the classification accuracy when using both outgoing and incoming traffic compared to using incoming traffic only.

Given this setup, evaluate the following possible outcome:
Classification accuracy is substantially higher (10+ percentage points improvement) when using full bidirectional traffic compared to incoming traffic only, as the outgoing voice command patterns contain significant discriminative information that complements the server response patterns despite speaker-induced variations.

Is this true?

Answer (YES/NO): NO